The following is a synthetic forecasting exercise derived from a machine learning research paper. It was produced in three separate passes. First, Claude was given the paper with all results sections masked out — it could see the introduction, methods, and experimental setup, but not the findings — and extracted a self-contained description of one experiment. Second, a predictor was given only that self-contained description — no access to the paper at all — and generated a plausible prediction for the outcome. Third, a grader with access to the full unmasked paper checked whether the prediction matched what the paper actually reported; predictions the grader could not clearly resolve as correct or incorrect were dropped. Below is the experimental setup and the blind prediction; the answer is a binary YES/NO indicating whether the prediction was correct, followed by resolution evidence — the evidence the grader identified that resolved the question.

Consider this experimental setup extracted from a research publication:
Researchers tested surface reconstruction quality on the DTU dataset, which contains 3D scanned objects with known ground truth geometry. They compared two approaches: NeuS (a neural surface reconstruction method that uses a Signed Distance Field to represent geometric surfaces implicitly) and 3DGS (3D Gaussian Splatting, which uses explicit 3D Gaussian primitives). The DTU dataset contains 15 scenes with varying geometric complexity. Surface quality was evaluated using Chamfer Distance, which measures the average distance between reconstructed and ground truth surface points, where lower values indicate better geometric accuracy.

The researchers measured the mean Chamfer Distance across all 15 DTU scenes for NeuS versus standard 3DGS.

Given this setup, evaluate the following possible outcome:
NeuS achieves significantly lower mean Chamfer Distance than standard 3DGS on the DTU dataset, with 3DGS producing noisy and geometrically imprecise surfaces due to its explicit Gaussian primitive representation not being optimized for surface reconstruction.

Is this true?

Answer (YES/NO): YES